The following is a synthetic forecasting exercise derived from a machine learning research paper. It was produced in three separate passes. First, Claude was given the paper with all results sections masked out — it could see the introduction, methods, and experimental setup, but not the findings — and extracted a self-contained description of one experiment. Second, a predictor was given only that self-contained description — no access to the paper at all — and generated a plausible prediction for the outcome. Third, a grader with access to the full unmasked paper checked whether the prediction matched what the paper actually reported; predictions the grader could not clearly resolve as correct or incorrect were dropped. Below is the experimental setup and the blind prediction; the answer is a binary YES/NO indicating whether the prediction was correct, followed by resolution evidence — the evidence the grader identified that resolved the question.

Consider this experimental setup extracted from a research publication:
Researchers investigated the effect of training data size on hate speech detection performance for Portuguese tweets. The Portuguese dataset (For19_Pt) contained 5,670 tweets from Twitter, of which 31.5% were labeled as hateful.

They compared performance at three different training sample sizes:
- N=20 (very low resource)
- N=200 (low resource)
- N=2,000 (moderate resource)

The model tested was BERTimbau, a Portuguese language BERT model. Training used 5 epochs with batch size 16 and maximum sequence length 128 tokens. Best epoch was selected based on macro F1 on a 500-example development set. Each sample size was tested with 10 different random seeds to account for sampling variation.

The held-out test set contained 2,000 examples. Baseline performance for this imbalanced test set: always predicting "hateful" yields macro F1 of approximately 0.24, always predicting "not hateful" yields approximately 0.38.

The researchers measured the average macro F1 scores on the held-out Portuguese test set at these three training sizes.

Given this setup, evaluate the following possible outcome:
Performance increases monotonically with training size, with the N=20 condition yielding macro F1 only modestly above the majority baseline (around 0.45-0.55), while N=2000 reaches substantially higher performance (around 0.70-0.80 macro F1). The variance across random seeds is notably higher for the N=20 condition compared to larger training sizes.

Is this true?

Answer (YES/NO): YES